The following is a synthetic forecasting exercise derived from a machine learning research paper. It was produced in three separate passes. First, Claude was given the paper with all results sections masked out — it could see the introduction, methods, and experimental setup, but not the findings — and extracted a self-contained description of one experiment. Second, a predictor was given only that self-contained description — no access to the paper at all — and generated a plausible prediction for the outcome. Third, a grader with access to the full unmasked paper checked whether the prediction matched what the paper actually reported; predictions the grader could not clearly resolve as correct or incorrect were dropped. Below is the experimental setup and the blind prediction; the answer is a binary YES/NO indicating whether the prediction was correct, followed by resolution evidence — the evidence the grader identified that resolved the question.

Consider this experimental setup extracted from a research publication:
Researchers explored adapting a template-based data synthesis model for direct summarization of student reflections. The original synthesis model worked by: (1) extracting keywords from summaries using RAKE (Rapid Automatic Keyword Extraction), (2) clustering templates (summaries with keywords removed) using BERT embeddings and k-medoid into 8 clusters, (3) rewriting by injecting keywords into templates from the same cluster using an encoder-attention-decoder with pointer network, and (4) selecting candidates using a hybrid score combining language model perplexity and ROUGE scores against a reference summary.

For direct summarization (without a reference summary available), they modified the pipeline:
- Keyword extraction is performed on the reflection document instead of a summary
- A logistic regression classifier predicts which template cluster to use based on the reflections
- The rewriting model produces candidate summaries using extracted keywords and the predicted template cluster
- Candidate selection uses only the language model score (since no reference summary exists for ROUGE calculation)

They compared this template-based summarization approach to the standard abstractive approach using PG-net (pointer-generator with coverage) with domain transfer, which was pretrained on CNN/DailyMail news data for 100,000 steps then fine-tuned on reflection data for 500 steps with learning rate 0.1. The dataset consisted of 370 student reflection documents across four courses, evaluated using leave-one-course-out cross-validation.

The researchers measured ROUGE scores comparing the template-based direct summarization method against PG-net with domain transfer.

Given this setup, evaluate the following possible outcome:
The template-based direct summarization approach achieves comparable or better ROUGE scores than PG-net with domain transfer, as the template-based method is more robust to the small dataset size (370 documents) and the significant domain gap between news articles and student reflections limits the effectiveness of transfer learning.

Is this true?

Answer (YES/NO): NO